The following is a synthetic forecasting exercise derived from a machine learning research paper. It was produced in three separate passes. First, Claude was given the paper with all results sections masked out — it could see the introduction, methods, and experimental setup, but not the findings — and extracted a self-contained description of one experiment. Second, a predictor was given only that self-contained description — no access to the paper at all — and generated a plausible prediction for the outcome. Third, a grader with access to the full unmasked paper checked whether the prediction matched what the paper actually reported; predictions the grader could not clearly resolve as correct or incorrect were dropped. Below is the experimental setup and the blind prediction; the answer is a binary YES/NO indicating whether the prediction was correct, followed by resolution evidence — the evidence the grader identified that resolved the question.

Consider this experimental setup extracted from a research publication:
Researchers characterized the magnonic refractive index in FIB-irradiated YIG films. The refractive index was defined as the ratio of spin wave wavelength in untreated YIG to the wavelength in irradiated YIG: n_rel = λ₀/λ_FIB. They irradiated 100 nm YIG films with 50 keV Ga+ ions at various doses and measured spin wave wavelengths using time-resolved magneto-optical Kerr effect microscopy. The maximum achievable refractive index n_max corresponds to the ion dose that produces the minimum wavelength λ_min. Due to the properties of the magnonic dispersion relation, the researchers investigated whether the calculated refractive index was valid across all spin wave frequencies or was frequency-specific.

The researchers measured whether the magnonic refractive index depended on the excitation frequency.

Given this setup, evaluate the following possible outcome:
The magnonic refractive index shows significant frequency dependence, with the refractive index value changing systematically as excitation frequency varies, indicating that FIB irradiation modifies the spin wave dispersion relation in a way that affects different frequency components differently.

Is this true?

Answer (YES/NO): YES